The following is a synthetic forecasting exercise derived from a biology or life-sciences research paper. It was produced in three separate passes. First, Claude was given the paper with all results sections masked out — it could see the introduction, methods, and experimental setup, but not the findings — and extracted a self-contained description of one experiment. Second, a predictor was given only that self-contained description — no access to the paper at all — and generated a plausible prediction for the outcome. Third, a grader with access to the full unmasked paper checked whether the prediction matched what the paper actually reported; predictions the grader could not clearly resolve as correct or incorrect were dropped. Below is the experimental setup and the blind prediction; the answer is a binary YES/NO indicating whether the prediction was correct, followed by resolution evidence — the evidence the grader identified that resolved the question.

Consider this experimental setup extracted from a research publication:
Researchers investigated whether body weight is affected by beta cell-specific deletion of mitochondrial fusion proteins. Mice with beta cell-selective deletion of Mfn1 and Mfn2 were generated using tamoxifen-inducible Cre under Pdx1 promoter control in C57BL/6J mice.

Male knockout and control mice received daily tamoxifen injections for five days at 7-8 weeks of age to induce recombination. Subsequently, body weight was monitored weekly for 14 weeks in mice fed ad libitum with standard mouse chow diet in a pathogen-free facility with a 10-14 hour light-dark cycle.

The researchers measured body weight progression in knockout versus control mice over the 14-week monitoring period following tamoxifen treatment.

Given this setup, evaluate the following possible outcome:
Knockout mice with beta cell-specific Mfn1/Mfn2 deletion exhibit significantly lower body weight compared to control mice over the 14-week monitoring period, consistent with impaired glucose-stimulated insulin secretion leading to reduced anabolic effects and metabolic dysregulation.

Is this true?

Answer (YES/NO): NO